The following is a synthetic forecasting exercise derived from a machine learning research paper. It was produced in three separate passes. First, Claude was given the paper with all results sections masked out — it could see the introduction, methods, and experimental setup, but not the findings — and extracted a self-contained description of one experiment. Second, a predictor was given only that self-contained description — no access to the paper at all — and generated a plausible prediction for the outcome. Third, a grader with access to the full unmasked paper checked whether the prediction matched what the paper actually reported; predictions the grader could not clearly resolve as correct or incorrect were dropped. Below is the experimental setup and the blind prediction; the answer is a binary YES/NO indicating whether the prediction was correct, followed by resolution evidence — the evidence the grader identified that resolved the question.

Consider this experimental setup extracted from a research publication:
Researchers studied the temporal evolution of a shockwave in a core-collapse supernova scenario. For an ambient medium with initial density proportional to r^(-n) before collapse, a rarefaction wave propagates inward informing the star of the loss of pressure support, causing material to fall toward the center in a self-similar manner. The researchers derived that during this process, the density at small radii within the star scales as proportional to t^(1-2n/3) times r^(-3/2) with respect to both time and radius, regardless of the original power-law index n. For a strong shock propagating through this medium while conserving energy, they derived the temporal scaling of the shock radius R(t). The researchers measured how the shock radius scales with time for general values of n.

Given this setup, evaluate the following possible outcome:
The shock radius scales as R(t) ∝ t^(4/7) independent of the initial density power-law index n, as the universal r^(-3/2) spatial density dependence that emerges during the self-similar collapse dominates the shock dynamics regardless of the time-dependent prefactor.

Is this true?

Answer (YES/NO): NO